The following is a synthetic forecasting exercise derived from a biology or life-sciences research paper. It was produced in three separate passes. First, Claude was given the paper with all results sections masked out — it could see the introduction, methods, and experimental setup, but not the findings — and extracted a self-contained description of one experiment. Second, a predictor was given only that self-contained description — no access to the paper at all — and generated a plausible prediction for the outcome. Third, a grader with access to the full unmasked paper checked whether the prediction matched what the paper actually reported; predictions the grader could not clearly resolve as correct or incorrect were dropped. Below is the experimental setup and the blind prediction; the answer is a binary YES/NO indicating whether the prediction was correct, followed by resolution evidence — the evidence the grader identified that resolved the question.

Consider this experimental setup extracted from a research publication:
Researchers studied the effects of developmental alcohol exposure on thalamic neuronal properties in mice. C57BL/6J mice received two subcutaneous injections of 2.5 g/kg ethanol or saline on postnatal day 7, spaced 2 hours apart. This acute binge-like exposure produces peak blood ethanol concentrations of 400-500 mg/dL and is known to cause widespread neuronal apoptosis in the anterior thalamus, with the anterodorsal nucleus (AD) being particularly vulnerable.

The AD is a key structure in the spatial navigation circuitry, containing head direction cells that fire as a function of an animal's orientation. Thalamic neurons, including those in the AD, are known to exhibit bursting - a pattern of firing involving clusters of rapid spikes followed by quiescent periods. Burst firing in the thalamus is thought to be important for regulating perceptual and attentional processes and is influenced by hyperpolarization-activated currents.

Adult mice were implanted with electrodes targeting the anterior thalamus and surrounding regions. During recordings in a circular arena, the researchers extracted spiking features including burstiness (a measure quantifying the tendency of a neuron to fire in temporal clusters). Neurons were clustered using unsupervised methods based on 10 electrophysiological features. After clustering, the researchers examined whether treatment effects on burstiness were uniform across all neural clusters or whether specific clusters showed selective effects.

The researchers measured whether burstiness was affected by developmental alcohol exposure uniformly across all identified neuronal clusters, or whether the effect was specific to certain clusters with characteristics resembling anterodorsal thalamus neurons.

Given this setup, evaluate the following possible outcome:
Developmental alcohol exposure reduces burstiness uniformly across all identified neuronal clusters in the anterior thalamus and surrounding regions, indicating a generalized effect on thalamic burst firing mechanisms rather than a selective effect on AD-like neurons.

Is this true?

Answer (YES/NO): NO